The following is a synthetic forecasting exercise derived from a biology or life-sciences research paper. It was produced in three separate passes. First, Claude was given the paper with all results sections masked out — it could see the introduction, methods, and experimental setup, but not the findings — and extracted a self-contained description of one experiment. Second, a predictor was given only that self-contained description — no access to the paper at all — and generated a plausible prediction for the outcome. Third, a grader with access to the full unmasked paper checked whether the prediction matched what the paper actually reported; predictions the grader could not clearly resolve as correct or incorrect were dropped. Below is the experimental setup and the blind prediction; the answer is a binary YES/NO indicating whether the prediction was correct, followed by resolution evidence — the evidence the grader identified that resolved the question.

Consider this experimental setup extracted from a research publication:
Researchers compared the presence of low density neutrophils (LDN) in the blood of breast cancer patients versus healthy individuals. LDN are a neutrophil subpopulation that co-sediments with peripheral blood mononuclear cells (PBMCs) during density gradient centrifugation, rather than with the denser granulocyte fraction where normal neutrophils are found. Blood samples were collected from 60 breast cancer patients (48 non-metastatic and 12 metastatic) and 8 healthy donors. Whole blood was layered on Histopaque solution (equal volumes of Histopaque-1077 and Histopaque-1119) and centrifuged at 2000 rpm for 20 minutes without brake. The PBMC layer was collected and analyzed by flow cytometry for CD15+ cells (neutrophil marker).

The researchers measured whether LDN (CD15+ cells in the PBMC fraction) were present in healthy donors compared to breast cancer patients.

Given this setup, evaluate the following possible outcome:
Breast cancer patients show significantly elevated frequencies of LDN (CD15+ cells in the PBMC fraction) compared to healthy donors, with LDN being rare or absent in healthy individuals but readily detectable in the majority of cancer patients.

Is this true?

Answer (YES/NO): YES